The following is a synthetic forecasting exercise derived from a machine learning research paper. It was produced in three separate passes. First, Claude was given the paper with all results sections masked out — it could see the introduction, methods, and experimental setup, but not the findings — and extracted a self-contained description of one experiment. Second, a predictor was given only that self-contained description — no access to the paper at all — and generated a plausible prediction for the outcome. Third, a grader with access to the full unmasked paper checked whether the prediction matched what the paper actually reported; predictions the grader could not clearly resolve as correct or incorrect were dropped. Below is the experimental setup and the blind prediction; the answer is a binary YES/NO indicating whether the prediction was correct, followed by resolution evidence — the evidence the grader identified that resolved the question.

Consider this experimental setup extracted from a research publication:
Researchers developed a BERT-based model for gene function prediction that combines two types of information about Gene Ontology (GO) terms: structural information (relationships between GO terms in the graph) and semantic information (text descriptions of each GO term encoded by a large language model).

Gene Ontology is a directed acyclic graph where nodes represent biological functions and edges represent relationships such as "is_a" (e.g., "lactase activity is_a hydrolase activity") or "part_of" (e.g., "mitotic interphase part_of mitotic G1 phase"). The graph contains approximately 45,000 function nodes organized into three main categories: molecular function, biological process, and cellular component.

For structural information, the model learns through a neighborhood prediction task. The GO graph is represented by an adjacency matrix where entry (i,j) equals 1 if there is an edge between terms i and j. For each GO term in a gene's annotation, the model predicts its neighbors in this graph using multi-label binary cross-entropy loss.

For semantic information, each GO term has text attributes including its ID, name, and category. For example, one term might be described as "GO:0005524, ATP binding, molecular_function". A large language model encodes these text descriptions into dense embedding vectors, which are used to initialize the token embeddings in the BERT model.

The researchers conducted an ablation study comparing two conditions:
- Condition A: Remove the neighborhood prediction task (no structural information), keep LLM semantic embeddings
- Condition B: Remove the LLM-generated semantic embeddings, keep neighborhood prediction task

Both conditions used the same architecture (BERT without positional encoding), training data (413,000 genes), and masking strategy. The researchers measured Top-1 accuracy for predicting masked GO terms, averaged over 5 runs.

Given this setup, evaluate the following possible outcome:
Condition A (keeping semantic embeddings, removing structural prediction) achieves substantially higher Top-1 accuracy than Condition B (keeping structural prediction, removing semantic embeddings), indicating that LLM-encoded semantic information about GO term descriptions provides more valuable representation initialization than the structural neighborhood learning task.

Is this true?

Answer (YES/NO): NO